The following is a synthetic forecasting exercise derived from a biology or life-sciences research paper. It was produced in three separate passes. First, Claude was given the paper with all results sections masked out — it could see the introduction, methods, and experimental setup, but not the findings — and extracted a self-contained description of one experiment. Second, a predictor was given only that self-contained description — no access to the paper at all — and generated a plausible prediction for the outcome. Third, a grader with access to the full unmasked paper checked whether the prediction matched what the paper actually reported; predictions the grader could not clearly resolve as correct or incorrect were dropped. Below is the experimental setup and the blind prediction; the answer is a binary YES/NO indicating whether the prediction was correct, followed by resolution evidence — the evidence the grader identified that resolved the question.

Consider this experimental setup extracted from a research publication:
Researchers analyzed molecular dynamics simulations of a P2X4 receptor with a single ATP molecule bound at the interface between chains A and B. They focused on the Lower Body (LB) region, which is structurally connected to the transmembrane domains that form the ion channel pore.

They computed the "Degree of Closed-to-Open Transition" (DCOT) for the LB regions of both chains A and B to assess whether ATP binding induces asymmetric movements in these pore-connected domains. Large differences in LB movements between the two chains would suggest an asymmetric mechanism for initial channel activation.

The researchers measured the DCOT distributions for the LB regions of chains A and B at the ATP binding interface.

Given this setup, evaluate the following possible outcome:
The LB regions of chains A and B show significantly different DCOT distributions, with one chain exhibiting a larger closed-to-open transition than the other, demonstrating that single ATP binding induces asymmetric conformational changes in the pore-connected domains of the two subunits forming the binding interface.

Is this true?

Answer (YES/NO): YES